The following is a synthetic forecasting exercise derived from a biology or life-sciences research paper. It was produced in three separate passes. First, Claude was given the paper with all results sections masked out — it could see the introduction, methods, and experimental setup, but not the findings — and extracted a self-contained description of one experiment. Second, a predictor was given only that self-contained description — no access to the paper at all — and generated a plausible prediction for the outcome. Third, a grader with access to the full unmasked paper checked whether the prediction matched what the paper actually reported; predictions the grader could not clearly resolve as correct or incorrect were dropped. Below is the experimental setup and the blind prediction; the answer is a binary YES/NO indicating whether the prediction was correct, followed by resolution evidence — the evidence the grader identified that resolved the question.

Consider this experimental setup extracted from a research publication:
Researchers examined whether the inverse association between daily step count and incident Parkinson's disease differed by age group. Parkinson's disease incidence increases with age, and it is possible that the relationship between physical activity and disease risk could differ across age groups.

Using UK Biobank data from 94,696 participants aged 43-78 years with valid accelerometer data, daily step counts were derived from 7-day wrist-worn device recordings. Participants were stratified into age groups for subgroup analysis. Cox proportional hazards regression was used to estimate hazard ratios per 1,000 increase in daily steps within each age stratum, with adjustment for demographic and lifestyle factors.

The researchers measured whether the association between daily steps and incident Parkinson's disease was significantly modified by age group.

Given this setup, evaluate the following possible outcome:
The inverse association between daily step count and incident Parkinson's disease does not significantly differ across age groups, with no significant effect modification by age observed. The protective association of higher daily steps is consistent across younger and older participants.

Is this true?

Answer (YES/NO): YES